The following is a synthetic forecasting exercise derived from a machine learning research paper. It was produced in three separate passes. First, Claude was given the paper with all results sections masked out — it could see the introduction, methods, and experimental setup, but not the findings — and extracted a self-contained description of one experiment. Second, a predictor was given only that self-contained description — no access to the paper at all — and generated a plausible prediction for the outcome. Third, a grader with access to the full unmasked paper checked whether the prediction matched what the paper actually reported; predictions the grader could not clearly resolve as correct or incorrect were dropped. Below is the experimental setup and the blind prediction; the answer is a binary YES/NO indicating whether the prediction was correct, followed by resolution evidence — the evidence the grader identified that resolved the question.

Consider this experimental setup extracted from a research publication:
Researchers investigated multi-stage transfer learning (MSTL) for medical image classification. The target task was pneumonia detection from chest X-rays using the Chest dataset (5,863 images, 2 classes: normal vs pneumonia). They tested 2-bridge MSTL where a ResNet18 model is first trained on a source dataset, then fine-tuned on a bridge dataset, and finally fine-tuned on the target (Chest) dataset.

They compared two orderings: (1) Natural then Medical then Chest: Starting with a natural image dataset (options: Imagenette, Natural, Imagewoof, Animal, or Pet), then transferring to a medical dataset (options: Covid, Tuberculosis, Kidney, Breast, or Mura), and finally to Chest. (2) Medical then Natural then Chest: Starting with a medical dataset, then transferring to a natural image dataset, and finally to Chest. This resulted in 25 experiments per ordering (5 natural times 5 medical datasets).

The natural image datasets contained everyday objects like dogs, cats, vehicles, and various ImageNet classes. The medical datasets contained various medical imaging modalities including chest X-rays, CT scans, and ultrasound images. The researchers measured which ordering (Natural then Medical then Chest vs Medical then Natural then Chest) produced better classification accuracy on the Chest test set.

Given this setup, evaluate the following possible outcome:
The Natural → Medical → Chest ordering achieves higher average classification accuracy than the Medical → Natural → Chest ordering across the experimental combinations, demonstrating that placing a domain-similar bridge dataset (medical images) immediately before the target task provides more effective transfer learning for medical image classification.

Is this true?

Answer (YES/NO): NO